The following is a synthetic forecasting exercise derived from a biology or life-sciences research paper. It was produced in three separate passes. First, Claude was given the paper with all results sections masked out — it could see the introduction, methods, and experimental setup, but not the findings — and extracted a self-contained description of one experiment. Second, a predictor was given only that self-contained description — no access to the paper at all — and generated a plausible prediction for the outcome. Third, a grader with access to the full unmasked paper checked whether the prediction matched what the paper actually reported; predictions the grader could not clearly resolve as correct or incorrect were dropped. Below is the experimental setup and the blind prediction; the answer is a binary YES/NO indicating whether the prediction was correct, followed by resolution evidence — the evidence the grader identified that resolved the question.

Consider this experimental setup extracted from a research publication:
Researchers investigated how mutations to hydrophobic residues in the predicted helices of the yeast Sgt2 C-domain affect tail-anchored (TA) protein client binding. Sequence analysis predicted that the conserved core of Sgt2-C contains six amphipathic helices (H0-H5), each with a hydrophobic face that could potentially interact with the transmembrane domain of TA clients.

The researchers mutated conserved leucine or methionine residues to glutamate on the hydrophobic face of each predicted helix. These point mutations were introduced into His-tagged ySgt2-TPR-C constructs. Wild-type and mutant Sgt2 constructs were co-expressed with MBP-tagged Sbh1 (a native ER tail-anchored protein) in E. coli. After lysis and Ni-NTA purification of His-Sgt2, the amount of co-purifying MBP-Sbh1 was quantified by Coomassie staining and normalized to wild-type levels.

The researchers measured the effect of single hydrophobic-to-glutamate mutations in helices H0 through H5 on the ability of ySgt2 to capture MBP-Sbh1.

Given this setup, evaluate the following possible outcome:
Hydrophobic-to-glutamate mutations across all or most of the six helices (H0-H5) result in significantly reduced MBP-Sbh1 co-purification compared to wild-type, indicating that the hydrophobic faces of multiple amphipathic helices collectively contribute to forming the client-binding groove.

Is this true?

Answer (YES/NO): YES